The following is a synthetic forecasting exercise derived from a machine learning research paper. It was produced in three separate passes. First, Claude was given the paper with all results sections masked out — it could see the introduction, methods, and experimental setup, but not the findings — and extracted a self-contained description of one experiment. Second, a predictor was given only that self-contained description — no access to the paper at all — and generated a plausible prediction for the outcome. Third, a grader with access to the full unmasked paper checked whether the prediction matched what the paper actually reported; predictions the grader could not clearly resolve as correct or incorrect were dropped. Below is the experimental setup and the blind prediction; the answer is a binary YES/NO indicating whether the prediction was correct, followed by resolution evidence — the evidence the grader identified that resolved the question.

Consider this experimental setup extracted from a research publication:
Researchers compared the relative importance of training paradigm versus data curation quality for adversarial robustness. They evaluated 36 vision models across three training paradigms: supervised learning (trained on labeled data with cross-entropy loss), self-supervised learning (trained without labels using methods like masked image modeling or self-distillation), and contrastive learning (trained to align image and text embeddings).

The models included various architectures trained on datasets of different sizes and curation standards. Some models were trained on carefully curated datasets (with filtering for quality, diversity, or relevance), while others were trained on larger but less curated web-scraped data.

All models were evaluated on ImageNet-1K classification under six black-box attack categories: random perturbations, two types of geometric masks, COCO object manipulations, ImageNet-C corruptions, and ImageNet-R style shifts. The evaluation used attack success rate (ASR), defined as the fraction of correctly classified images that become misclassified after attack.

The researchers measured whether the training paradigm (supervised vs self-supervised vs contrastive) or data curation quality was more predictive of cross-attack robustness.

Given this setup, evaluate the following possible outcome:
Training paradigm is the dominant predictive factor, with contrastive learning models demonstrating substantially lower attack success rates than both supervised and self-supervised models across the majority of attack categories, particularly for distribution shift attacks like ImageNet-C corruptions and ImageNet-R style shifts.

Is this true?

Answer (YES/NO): NO